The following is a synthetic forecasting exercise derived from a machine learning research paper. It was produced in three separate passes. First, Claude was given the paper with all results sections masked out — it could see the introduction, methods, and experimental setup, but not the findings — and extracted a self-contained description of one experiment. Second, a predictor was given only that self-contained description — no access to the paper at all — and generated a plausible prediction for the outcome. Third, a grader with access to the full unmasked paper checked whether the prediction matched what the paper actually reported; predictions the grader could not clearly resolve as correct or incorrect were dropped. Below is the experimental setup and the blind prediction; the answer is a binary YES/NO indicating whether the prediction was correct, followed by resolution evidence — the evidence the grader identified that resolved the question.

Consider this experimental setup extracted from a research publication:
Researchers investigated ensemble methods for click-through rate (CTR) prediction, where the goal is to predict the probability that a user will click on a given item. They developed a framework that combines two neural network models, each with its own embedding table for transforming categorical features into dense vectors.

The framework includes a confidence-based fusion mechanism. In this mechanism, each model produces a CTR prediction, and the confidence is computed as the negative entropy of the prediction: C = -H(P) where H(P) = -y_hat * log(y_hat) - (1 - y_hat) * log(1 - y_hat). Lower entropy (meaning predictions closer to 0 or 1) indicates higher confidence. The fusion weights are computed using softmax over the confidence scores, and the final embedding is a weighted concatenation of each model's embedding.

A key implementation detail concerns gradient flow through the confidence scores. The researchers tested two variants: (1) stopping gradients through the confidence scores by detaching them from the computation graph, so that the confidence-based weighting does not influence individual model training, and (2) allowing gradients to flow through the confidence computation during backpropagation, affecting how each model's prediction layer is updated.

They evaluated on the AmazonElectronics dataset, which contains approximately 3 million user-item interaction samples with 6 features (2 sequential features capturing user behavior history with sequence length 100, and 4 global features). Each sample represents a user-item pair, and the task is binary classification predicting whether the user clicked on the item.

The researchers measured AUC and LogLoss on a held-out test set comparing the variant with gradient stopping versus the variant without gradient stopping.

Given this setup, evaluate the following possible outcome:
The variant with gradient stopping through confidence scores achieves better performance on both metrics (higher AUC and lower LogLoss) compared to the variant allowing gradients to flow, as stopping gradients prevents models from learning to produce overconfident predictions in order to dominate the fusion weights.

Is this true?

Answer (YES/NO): YES